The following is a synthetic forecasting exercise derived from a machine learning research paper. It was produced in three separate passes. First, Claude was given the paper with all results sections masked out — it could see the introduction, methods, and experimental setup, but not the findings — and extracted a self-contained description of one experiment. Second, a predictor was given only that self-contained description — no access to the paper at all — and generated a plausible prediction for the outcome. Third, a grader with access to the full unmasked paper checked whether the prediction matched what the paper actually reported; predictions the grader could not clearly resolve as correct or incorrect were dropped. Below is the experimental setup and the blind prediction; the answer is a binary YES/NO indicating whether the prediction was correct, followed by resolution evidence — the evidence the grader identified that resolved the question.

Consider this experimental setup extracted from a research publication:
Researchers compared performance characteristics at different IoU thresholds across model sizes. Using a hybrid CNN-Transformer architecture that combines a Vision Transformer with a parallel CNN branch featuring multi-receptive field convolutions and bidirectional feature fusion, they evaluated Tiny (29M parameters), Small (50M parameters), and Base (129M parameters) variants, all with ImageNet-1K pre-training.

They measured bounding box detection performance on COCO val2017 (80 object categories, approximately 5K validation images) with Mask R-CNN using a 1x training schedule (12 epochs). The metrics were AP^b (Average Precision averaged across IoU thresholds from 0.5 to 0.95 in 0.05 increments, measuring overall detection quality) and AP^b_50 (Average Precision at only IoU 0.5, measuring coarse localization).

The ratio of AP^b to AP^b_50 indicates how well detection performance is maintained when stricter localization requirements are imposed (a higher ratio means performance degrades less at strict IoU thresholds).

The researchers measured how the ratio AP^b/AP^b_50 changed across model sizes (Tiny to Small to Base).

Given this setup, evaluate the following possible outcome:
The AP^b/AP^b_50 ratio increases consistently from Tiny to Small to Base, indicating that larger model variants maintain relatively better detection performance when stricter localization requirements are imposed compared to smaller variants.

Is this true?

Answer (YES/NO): YES